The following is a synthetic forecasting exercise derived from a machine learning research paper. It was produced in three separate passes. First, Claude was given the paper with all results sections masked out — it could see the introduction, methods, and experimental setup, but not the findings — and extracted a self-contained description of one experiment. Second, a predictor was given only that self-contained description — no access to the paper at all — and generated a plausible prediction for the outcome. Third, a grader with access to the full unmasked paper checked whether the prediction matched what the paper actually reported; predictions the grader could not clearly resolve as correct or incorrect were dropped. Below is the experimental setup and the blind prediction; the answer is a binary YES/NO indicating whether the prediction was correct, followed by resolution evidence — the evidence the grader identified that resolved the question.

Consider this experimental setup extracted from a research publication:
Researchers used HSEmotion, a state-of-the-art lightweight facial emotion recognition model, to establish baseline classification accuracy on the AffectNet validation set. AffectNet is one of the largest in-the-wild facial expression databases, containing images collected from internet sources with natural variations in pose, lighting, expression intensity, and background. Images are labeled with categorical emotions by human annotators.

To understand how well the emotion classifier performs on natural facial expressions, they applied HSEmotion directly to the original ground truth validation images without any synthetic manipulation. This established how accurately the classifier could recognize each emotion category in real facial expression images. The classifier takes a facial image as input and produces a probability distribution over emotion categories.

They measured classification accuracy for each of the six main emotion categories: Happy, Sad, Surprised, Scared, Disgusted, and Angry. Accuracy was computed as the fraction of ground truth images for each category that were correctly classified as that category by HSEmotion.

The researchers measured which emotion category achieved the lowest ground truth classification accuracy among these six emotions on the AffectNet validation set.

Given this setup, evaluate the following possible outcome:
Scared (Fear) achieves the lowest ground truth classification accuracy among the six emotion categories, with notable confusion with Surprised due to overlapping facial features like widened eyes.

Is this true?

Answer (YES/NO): NO